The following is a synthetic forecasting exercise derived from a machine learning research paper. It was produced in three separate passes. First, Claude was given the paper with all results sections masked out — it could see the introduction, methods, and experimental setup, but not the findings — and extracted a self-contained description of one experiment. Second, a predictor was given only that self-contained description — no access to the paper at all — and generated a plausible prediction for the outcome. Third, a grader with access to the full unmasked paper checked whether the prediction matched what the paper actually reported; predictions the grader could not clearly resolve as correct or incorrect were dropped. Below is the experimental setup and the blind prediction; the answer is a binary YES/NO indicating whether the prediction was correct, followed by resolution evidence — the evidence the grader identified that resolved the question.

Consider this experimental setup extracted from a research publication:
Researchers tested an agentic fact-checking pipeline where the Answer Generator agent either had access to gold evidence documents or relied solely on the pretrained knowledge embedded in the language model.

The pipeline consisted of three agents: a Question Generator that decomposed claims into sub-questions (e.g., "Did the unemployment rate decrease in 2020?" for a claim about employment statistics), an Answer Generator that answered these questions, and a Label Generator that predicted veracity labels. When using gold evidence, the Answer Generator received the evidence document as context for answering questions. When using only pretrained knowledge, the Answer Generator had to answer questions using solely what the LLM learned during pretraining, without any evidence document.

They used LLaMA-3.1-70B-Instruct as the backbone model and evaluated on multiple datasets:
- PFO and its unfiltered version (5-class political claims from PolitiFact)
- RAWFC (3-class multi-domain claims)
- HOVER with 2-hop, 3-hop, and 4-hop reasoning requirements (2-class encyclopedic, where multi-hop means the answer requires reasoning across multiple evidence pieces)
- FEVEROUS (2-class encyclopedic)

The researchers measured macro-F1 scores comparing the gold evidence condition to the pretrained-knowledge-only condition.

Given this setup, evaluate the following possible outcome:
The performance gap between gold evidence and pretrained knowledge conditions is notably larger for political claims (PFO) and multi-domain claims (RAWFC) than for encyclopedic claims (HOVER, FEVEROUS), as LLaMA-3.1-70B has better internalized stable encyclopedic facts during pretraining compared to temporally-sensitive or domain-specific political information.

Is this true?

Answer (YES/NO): NO